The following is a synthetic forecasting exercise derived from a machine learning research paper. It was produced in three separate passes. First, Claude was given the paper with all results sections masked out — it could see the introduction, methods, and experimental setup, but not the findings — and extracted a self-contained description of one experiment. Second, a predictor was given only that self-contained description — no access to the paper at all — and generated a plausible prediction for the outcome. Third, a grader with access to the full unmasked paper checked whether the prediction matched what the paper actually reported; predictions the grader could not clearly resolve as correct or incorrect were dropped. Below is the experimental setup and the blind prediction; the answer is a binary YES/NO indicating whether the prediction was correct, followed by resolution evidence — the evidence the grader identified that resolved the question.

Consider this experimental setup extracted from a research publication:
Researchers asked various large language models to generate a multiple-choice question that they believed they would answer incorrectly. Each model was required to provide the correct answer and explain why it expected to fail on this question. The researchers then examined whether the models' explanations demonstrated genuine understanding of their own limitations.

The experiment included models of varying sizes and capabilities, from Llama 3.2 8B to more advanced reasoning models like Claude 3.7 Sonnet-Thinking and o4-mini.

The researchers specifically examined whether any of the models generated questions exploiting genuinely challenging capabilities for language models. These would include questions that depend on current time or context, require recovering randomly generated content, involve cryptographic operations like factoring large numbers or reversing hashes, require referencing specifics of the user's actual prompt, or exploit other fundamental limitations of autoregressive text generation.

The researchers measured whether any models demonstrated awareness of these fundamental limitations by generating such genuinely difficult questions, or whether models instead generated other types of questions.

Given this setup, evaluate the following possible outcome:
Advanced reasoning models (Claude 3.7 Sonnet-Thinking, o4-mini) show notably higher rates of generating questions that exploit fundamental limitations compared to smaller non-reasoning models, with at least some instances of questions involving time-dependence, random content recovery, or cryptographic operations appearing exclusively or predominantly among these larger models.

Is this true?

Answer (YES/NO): NO